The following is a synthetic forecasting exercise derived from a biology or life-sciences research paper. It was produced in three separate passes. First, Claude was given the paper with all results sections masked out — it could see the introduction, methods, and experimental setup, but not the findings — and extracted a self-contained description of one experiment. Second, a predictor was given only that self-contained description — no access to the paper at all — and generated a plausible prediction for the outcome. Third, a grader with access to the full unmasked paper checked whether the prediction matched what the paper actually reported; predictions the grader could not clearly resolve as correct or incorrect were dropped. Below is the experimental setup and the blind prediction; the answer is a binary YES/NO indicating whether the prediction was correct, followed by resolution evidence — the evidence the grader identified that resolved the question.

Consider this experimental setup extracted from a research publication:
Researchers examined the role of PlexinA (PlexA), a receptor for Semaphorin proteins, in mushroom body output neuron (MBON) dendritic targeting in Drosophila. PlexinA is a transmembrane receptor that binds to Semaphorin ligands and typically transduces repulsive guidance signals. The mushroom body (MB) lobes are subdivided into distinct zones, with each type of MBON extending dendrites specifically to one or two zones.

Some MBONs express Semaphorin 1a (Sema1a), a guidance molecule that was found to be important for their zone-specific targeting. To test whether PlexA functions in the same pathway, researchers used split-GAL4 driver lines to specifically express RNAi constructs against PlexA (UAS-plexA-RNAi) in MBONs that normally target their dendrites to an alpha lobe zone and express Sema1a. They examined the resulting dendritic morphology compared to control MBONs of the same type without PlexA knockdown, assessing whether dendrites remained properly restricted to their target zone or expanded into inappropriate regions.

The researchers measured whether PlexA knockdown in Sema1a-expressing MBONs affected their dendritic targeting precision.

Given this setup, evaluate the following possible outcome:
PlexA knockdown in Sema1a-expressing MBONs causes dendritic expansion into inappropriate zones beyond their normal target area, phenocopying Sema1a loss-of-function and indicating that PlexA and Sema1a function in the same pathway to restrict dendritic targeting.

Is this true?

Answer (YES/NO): NO